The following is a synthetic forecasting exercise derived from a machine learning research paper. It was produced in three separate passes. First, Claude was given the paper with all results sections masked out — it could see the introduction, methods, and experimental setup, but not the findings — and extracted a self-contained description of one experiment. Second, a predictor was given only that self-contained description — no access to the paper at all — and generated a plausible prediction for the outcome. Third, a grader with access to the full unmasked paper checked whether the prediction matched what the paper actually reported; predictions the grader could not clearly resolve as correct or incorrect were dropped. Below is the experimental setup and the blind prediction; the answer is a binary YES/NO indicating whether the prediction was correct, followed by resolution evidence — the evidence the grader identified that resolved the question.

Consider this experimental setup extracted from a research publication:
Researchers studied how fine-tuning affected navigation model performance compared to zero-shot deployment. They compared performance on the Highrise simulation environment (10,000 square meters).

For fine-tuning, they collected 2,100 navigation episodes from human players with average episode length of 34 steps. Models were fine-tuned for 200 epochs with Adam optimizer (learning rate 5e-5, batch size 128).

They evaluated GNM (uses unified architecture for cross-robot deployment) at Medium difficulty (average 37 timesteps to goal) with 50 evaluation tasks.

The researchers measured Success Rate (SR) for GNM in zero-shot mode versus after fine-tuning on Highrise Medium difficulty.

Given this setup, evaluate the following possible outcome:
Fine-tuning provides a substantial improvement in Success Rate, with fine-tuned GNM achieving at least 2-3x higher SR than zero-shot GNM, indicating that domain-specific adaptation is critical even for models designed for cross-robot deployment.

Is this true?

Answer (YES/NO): NO